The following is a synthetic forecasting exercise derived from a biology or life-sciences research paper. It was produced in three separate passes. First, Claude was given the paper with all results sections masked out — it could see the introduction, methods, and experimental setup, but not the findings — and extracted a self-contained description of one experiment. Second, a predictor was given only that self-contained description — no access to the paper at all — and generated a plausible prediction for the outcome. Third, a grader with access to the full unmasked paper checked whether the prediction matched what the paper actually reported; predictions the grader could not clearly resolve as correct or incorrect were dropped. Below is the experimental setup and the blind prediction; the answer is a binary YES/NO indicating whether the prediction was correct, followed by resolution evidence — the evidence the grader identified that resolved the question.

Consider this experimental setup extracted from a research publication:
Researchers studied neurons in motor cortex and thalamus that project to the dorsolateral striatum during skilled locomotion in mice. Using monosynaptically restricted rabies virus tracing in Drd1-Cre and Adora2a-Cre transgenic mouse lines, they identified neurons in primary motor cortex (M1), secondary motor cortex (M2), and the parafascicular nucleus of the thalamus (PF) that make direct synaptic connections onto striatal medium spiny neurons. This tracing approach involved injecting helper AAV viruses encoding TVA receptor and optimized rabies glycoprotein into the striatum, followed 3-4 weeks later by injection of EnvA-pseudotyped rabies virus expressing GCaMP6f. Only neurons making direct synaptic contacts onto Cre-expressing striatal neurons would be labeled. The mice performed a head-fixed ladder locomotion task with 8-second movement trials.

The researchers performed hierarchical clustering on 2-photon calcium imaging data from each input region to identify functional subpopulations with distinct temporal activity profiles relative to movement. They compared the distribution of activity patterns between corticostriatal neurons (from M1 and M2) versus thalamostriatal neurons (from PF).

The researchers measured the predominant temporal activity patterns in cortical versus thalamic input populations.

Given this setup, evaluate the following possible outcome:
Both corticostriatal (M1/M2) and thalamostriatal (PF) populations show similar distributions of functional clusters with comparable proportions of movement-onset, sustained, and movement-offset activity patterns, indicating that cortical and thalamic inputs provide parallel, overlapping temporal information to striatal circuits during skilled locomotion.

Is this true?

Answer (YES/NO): NO